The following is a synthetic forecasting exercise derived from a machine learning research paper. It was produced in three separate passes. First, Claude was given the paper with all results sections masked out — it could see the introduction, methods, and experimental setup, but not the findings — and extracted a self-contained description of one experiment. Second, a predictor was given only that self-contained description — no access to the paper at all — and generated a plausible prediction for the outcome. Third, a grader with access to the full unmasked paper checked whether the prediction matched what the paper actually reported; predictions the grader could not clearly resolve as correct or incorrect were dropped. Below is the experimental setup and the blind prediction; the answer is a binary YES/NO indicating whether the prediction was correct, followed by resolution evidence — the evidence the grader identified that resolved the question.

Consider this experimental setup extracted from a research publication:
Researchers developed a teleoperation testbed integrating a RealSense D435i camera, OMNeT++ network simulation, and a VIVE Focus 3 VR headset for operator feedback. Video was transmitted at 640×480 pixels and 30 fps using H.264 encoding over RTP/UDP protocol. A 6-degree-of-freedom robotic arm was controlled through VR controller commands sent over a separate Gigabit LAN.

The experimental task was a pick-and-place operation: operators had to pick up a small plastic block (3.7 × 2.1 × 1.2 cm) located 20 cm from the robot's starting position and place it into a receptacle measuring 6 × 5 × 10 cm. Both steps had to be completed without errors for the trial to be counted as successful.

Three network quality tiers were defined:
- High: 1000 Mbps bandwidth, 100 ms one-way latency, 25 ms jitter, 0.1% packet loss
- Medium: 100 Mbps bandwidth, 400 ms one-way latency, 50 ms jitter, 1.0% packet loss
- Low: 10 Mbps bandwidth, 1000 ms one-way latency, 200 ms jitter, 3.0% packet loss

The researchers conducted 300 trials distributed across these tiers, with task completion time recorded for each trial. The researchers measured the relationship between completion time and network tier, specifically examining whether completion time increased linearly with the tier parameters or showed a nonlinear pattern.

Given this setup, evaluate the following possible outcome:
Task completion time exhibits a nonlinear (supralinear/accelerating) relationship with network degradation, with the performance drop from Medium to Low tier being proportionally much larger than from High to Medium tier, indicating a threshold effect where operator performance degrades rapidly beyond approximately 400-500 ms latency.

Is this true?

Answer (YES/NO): YES